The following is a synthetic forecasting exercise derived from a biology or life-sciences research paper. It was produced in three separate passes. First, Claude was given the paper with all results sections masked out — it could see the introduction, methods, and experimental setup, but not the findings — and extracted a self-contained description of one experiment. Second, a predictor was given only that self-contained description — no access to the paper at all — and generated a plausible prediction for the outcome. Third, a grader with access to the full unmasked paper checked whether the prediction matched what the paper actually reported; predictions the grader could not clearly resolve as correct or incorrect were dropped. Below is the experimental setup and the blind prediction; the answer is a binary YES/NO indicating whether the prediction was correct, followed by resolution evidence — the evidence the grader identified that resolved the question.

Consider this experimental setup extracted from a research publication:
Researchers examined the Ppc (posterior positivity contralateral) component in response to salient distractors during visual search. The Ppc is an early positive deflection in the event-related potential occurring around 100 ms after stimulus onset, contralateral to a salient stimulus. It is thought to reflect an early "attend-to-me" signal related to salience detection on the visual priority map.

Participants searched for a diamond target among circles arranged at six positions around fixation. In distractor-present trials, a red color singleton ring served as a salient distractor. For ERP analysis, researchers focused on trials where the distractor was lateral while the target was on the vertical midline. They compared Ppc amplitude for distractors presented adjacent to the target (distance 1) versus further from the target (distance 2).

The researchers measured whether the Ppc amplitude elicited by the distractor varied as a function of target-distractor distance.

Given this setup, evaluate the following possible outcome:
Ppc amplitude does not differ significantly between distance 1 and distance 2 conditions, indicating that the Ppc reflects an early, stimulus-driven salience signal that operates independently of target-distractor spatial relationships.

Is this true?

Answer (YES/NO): YES